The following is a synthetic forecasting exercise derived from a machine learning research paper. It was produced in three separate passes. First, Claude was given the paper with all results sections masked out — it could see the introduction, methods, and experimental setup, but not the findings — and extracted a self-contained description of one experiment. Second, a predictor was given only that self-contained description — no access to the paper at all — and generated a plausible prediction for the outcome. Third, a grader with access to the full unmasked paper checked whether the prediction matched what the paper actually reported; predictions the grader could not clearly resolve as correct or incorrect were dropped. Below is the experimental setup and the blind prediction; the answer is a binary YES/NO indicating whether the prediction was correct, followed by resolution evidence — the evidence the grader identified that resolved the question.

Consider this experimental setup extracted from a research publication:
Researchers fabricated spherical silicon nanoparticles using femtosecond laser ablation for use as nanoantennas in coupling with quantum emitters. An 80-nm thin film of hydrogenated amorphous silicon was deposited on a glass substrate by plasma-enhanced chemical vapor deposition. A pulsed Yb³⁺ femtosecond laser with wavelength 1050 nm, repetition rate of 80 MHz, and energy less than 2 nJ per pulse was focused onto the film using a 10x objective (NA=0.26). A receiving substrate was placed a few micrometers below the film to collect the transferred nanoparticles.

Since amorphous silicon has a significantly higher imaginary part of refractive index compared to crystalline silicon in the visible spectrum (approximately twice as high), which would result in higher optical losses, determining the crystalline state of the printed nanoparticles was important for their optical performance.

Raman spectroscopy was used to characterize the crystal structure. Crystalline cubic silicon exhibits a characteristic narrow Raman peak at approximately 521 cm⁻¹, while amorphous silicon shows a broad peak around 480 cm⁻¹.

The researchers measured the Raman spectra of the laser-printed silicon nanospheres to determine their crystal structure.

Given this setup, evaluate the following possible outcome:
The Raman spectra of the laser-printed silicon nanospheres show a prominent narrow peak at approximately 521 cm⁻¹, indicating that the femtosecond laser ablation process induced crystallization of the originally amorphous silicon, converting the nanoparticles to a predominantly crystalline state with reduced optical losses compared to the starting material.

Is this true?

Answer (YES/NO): YES